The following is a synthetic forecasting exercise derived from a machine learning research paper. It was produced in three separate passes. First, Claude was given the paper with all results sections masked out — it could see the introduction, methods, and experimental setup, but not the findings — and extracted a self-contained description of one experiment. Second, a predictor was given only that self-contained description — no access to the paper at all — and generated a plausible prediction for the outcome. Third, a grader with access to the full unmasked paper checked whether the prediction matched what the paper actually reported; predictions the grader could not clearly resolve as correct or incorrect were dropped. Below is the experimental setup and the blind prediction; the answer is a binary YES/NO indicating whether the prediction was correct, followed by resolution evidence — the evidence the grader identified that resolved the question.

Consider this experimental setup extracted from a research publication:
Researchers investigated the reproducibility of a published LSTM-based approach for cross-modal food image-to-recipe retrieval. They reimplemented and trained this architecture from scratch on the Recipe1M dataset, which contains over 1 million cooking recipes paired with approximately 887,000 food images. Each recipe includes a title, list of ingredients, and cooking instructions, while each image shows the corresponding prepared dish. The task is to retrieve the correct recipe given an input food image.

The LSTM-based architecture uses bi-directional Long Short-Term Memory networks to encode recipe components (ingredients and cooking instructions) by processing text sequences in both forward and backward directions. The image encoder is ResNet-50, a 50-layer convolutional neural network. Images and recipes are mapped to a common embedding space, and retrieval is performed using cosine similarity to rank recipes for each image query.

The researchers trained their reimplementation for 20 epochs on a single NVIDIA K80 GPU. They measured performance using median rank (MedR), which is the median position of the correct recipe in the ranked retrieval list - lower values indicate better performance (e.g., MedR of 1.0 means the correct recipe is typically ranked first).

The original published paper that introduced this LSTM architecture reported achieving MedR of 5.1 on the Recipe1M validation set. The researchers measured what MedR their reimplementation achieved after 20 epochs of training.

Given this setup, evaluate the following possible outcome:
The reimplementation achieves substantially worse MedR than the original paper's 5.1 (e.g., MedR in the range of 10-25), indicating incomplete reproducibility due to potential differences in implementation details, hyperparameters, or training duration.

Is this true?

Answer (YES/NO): YES